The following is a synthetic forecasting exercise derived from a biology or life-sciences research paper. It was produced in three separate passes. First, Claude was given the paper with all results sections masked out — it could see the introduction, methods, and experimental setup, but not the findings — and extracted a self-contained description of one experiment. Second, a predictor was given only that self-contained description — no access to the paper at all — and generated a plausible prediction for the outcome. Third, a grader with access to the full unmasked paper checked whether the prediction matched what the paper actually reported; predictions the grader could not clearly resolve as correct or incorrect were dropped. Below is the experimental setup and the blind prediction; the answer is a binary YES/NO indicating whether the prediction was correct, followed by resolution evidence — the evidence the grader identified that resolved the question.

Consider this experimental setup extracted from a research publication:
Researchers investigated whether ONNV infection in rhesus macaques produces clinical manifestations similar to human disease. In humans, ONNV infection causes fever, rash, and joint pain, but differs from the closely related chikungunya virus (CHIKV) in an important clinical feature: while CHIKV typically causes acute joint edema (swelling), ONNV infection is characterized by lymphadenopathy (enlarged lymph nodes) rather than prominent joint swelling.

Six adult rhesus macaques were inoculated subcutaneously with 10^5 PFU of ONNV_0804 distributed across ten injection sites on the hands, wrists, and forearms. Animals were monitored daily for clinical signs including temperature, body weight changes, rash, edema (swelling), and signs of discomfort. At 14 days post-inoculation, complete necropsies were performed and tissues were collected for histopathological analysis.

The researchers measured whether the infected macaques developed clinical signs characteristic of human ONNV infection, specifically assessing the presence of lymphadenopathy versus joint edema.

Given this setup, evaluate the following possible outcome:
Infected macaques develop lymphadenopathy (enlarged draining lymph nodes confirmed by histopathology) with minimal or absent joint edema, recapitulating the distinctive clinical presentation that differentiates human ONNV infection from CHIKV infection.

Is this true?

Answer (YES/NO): YES